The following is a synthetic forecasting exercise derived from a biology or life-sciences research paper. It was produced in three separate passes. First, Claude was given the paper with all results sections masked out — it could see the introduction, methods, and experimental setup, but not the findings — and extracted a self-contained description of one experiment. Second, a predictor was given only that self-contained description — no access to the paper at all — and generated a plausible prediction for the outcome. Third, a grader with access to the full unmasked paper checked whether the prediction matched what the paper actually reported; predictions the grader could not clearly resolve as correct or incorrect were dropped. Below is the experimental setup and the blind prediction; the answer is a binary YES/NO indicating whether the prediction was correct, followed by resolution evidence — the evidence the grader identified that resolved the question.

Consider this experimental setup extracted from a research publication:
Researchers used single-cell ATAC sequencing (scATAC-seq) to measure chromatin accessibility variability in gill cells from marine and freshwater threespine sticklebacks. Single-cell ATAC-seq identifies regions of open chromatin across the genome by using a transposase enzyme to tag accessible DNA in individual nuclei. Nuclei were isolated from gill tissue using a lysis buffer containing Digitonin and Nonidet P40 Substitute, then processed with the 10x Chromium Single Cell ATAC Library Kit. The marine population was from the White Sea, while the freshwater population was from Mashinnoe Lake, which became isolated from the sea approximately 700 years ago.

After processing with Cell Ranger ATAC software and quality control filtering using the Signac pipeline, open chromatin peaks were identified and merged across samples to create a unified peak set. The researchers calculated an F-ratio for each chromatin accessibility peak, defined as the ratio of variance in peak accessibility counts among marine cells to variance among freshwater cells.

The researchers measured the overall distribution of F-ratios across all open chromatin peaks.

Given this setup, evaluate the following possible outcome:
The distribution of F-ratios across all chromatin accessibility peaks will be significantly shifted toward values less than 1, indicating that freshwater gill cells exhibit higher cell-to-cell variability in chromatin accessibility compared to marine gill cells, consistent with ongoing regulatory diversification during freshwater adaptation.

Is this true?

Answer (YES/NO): NO